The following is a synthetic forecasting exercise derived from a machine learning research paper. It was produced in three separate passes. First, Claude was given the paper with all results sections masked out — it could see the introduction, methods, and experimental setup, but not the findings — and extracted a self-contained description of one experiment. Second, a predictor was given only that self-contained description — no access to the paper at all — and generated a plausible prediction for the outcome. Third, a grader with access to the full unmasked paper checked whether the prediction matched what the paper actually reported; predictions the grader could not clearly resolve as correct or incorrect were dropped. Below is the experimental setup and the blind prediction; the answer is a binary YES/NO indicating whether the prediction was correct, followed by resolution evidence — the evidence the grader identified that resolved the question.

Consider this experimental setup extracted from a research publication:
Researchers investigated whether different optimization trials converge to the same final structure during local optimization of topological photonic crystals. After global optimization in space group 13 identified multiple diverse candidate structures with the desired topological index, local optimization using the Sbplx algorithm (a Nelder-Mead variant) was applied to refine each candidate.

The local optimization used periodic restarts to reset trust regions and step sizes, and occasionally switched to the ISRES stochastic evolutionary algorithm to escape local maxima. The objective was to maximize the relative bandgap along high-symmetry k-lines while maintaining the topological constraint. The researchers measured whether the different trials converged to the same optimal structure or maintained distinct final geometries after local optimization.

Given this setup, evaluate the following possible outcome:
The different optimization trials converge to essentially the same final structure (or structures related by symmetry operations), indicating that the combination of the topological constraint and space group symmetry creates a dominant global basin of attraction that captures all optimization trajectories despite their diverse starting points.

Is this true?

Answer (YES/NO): NO